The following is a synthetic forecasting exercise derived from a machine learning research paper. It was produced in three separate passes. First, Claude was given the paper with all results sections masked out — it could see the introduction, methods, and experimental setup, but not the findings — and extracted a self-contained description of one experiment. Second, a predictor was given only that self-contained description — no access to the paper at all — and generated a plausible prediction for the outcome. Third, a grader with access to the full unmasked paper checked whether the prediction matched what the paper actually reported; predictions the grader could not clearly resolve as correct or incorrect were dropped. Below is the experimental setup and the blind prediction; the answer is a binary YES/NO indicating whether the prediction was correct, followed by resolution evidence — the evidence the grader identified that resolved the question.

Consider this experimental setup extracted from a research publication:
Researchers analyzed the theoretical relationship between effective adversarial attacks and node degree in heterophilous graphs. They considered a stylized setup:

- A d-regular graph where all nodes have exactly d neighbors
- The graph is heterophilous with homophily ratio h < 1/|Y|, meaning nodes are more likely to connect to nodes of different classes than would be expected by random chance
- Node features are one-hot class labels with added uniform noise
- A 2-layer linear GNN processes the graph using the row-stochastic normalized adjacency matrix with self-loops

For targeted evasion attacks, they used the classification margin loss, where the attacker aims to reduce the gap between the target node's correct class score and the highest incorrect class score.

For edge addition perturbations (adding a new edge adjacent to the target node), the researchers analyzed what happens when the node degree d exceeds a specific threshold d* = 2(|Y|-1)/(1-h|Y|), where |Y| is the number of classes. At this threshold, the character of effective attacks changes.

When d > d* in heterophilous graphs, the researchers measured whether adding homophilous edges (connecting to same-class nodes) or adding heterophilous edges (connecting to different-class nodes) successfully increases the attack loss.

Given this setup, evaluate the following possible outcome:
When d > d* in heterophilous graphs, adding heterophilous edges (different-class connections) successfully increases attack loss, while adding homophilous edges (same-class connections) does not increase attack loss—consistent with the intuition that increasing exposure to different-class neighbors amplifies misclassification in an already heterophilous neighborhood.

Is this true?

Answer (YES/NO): NO